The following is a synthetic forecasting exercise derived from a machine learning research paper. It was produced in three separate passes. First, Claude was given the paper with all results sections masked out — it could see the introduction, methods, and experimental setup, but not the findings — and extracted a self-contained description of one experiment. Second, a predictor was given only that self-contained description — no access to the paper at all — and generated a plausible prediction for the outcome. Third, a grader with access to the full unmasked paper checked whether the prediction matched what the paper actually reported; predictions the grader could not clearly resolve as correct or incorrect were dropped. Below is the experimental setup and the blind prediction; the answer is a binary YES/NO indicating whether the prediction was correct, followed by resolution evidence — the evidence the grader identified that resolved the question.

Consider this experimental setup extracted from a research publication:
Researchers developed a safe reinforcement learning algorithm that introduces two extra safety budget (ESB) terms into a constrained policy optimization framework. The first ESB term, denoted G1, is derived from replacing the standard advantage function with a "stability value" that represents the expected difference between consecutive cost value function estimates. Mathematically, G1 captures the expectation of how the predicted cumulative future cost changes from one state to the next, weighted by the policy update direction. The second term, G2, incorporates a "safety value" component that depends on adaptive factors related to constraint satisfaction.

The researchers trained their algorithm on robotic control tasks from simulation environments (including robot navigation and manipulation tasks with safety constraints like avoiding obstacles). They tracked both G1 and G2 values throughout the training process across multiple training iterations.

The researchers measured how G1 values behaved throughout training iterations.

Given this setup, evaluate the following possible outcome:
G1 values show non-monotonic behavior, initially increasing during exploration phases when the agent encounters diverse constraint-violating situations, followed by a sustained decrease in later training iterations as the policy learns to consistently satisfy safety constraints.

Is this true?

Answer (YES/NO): NO